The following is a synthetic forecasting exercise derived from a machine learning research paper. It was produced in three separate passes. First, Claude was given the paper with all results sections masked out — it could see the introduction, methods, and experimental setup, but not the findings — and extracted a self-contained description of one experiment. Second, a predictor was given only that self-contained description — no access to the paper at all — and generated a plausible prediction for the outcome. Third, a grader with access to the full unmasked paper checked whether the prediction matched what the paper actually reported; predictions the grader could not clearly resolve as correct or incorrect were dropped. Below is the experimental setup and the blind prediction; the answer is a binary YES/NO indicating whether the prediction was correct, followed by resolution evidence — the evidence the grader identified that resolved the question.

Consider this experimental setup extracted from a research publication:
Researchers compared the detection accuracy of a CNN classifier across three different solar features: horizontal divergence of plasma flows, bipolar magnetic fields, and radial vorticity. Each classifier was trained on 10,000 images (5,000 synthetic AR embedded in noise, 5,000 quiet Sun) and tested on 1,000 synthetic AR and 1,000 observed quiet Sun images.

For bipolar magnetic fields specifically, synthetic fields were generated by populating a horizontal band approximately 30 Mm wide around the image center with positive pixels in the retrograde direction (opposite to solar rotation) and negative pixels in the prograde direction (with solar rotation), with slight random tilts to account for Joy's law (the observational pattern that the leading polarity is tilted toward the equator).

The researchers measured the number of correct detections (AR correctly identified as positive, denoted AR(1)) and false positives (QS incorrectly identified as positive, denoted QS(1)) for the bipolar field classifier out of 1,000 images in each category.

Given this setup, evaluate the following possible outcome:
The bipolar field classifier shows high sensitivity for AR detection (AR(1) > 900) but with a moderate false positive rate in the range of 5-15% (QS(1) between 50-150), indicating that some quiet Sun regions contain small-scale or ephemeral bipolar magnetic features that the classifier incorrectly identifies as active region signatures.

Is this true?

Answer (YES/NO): NO